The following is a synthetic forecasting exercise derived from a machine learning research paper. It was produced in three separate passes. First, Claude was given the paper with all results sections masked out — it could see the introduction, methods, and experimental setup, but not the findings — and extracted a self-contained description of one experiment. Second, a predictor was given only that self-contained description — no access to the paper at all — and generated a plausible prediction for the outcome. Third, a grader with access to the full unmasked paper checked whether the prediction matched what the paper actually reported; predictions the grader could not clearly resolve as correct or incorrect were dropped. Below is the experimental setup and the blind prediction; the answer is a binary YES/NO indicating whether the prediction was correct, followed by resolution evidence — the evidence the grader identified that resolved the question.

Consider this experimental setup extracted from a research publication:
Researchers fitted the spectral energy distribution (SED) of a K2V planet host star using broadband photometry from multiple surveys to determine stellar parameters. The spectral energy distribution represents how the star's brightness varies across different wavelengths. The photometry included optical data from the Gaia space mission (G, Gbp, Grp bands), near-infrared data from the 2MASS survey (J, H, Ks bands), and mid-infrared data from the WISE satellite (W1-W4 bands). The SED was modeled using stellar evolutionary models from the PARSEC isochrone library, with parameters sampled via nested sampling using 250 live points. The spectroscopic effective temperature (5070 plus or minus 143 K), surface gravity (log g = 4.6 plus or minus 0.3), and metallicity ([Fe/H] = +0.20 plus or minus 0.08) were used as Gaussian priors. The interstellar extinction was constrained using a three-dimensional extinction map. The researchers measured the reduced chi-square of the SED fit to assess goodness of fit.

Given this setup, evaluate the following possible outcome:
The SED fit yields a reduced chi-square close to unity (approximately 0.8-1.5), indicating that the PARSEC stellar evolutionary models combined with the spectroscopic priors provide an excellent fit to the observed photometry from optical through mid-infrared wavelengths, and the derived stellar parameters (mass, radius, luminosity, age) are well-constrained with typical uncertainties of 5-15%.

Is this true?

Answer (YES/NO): NO